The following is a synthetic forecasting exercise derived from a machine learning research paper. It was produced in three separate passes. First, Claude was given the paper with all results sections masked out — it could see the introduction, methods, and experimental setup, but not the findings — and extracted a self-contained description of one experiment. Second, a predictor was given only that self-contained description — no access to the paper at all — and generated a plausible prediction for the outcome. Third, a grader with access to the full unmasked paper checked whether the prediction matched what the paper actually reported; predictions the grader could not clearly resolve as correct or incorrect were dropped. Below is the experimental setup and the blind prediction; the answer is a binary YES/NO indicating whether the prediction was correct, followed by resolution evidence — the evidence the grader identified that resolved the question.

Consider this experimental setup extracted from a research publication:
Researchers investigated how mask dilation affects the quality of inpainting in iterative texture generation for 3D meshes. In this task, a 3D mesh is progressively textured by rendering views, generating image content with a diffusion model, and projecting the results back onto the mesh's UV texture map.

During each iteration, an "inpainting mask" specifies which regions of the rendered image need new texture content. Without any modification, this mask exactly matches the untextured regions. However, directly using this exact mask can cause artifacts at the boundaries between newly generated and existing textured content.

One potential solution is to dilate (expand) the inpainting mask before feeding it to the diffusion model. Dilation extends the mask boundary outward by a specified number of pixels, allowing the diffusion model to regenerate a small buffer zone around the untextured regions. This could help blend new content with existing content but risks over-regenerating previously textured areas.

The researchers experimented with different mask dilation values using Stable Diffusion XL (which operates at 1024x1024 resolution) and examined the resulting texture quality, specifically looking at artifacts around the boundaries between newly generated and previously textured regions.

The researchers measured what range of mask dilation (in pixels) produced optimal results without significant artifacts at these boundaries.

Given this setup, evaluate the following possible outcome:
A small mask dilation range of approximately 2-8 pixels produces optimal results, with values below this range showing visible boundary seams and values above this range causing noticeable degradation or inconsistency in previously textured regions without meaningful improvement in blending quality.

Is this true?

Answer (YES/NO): NO